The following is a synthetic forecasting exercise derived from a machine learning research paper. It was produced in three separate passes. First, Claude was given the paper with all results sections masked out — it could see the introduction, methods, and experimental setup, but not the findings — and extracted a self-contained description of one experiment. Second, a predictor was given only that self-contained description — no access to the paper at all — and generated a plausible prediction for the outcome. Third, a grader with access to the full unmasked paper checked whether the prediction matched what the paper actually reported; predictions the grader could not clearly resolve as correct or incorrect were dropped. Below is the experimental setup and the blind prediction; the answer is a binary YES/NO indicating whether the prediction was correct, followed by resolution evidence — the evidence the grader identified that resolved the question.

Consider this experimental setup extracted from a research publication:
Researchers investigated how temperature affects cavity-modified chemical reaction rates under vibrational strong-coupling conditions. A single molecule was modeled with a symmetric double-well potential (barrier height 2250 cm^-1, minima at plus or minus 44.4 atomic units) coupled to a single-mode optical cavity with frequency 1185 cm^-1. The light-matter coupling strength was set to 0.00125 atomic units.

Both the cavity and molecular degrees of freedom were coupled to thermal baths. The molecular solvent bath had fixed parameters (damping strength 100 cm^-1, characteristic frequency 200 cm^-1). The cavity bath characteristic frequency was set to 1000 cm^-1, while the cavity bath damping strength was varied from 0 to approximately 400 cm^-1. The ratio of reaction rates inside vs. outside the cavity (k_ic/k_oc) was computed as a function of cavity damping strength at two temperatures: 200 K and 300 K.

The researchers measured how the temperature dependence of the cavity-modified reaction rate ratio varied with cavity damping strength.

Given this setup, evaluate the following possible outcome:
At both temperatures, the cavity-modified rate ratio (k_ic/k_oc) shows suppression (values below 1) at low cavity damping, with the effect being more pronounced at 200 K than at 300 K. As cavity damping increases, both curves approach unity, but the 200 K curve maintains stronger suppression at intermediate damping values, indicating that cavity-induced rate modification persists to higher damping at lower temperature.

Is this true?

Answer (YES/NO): NO